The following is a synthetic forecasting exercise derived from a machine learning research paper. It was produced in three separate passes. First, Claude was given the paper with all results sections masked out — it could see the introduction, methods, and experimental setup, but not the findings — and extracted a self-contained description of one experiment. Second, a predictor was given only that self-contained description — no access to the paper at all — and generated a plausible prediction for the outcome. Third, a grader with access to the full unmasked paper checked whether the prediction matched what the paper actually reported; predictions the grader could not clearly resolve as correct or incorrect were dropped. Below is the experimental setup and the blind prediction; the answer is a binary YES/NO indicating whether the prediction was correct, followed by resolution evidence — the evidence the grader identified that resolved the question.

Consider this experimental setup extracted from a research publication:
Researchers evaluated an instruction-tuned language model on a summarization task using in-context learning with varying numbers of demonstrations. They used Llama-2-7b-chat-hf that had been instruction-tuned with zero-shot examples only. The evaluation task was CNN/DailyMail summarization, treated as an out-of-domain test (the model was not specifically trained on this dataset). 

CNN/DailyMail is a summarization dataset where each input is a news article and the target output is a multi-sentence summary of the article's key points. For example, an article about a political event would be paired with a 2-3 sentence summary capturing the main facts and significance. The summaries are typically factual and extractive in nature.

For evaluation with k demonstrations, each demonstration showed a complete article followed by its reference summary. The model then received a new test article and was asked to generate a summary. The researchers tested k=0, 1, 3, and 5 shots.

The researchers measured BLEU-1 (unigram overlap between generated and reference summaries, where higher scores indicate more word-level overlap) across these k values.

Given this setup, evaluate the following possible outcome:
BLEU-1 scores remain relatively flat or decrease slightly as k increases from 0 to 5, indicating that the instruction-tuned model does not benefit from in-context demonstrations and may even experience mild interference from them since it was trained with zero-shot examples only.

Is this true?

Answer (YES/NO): NO